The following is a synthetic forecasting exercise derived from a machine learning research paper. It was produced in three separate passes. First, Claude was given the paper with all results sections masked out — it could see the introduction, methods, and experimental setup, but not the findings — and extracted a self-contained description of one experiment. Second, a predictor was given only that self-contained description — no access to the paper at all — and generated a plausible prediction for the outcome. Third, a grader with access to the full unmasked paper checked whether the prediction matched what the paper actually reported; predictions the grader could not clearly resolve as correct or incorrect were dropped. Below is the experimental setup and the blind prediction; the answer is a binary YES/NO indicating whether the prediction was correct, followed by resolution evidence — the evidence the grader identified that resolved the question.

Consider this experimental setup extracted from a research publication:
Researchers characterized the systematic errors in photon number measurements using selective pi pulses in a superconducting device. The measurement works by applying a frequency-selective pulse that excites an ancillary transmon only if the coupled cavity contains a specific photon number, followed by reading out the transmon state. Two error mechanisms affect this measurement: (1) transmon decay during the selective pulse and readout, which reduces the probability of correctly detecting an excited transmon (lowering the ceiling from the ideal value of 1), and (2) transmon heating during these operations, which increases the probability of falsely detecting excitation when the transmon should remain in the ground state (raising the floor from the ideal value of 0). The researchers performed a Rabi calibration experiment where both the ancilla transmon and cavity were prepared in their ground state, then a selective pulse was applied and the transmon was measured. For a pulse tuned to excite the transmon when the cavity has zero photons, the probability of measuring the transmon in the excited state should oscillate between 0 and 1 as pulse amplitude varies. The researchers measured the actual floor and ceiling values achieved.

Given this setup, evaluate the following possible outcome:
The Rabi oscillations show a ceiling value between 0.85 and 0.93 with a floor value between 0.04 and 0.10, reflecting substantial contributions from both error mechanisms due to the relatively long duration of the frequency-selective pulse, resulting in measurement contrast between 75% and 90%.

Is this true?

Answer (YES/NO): NO